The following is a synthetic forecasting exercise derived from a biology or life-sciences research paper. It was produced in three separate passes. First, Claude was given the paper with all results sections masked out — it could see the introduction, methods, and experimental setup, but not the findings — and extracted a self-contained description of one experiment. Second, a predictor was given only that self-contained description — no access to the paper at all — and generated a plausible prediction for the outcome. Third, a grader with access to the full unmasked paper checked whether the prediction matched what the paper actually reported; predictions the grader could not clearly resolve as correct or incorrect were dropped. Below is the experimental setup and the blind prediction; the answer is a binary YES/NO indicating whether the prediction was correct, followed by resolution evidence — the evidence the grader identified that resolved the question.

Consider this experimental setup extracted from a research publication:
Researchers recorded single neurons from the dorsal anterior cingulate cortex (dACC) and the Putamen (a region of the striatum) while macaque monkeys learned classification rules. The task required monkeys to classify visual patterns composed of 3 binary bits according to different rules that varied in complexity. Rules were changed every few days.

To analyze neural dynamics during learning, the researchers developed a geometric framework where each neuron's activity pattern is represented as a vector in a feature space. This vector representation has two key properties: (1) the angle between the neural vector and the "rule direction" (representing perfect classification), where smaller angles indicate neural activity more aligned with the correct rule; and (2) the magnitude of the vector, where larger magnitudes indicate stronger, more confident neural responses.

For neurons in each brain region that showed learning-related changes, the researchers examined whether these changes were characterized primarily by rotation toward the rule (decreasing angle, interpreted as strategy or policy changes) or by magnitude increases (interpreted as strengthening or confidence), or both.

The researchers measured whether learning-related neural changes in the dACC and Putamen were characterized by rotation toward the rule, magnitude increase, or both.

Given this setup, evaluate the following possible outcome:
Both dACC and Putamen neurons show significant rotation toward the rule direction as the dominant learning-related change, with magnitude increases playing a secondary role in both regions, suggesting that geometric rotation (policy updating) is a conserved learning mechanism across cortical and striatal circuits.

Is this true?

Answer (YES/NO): NO